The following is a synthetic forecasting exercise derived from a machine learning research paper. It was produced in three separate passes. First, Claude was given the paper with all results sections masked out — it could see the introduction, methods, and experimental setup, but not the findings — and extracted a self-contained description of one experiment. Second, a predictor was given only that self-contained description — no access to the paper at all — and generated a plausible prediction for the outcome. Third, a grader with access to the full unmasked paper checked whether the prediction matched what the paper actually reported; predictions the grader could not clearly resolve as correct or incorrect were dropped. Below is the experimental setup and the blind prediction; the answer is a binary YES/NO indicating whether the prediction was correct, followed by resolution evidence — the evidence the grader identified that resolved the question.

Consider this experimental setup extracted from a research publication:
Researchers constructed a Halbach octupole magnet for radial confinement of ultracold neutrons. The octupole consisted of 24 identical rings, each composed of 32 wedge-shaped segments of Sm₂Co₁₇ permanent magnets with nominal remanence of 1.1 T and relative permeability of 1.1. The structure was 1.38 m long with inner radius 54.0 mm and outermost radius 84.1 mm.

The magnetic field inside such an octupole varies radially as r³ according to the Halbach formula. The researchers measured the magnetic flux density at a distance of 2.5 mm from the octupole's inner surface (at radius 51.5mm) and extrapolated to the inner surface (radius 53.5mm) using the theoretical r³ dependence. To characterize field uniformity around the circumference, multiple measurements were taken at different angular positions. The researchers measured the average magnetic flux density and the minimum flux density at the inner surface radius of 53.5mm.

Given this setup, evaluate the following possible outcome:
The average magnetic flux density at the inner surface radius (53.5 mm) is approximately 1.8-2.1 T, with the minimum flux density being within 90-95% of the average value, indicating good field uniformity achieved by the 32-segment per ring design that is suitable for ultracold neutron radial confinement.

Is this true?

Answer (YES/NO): NO